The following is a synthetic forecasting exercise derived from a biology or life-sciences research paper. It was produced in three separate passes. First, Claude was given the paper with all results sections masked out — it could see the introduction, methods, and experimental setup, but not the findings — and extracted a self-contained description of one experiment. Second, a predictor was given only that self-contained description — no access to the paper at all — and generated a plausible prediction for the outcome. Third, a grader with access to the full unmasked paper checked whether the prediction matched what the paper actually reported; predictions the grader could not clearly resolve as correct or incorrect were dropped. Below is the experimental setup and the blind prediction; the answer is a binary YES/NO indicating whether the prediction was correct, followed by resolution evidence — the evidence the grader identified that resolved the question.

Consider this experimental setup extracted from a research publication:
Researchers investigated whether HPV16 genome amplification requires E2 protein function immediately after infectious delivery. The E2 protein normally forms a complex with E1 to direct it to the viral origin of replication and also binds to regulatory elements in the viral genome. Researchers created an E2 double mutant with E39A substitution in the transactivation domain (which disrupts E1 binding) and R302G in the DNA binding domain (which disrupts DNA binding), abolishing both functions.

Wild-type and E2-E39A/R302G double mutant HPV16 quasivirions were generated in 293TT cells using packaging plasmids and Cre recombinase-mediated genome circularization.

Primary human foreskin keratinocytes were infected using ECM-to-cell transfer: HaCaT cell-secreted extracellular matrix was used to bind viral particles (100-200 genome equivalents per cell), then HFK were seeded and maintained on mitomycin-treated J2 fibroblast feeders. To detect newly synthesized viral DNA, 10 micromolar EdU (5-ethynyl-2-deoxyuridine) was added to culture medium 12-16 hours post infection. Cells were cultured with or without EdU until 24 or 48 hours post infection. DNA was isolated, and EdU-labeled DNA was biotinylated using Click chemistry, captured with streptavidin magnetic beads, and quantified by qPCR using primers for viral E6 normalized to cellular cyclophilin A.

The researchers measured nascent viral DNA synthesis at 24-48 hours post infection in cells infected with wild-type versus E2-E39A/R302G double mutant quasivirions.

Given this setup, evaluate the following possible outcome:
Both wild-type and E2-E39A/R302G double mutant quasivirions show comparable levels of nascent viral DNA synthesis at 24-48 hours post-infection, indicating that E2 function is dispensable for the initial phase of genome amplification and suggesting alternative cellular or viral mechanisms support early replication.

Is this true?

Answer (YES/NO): NO